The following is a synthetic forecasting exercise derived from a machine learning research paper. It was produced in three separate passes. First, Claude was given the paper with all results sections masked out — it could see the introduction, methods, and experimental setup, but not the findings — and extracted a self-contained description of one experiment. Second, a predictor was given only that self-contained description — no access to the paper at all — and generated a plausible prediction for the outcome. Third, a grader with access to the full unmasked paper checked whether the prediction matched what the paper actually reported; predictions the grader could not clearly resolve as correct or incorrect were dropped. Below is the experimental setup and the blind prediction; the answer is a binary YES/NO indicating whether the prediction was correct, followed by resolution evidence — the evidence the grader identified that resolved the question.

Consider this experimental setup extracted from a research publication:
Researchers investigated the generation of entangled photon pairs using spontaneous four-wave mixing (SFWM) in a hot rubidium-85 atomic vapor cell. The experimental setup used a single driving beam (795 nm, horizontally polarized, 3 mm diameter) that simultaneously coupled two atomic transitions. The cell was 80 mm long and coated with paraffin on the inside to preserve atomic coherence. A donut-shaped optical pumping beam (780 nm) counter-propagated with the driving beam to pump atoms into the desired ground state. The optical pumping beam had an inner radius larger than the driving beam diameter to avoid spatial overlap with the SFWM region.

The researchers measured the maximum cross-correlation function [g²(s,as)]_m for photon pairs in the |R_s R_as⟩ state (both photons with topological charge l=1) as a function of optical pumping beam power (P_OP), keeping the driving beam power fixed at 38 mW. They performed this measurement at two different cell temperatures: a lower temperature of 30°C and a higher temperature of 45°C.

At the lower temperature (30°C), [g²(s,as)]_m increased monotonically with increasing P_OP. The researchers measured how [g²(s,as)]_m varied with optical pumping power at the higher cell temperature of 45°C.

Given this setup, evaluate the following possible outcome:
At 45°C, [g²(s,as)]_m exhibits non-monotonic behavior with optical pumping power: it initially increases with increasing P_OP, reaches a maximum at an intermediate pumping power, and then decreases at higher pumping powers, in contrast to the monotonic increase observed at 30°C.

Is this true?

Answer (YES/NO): YES